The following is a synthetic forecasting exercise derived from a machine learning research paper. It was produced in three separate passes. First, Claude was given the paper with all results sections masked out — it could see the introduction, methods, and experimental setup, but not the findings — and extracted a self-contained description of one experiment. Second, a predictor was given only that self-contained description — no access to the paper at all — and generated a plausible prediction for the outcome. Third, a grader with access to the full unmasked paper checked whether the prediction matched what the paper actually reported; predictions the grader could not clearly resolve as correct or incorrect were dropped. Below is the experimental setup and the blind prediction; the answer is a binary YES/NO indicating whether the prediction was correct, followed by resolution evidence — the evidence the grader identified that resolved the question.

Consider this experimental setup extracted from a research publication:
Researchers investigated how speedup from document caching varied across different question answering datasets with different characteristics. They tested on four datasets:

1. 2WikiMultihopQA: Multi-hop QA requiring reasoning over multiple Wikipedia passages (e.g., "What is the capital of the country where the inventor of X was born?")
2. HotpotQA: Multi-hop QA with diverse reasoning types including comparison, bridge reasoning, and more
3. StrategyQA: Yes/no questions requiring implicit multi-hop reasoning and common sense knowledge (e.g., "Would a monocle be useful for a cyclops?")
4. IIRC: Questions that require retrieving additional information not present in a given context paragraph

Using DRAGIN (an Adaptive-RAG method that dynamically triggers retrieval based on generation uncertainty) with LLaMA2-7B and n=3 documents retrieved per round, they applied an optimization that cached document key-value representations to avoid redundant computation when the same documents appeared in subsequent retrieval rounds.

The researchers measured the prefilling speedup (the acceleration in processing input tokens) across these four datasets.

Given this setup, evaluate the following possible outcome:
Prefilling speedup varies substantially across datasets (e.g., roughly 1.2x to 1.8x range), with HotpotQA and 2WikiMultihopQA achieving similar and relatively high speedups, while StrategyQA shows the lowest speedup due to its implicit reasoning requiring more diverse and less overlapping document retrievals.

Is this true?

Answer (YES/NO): NO